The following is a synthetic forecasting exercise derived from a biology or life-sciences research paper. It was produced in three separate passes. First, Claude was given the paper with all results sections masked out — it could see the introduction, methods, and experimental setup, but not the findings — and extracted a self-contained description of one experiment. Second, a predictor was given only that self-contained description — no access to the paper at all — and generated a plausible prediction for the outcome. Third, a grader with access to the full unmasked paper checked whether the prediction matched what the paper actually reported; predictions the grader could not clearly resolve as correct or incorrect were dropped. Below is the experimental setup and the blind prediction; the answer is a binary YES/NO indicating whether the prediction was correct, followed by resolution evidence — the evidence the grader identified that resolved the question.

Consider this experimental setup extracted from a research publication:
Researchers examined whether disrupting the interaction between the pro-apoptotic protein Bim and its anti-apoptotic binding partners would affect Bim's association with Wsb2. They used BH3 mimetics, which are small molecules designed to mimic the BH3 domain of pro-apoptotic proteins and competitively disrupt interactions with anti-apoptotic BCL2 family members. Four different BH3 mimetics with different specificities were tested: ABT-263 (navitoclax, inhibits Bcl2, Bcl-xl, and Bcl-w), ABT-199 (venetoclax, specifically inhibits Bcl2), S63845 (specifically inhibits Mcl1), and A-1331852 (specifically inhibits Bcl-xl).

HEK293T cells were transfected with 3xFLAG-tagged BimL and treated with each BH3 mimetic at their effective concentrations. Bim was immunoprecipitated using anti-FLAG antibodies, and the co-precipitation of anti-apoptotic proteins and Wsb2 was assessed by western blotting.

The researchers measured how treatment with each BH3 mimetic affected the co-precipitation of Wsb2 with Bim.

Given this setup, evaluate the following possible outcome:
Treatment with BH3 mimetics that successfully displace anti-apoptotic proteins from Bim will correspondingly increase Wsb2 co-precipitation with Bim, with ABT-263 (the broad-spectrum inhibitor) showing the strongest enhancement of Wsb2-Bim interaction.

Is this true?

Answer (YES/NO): NO